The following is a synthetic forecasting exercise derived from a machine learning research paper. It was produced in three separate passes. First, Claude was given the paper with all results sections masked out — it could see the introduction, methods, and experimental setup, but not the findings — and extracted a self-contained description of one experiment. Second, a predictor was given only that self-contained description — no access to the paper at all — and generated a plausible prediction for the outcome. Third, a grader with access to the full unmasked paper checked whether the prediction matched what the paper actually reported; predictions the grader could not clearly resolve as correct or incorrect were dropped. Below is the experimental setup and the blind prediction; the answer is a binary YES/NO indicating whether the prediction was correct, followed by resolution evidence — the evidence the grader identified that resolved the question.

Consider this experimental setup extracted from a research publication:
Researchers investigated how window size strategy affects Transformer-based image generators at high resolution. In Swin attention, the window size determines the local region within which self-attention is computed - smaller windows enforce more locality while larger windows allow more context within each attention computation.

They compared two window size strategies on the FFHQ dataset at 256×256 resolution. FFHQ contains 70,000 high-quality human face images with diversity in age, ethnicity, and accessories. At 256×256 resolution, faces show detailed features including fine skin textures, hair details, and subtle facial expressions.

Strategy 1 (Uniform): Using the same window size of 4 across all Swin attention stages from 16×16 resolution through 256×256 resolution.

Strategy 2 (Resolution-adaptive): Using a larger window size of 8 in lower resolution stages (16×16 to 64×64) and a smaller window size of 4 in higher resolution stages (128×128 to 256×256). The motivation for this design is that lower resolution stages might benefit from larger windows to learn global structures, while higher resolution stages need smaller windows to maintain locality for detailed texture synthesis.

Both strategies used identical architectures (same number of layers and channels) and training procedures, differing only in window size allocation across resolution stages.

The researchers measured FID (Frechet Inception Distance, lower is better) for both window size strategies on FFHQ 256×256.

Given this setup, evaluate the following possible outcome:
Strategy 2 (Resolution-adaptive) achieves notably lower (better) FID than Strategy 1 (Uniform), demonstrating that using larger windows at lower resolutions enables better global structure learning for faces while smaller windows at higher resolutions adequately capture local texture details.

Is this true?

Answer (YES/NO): NO